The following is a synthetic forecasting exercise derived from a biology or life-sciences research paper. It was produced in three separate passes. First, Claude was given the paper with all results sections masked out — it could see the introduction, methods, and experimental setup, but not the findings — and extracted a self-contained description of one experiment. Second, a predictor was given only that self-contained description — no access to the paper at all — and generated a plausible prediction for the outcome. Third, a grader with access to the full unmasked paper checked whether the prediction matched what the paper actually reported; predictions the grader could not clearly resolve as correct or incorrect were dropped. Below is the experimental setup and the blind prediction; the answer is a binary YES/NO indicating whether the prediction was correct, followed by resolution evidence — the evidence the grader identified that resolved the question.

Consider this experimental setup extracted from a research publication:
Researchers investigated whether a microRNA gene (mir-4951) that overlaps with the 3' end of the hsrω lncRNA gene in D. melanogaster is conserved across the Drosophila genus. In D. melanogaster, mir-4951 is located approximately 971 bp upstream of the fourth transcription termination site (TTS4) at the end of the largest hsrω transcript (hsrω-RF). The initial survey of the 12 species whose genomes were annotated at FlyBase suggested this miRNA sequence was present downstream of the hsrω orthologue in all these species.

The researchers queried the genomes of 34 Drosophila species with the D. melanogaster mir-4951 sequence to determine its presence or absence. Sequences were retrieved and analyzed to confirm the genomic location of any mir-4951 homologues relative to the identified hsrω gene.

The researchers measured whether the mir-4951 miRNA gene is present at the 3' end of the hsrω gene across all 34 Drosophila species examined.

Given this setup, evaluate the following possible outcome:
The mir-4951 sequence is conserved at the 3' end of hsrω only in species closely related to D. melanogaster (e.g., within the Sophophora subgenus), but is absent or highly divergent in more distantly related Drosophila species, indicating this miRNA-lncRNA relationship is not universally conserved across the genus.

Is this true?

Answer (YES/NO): NO